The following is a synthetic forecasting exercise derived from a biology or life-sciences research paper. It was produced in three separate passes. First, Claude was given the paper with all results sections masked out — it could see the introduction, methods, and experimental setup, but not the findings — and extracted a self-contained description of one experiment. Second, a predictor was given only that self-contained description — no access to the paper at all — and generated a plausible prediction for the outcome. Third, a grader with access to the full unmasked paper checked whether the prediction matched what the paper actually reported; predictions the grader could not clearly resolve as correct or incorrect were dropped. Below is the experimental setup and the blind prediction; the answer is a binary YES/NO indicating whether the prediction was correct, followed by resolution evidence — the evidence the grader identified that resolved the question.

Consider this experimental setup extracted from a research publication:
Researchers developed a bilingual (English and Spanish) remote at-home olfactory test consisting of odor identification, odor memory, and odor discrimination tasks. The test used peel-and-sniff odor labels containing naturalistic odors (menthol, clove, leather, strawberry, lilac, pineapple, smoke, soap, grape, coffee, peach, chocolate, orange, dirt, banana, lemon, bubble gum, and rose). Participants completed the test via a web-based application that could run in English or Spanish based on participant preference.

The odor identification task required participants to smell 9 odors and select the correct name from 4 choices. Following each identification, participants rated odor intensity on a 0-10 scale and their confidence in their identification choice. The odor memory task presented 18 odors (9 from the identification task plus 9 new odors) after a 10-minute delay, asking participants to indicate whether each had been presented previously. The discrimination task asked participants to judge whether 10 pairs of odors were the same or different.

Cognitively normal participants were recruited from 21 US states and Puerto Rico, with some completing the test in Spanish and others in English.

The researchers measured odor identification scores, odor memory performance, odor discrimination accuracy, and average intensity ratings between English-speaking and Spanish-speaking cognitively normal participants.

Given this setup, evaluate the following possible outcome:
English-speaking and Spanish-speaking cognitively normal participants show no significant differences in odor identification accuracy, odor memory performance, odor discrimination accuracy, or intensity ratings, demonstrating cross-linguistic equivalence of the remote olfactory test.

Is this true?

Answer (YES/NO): YES